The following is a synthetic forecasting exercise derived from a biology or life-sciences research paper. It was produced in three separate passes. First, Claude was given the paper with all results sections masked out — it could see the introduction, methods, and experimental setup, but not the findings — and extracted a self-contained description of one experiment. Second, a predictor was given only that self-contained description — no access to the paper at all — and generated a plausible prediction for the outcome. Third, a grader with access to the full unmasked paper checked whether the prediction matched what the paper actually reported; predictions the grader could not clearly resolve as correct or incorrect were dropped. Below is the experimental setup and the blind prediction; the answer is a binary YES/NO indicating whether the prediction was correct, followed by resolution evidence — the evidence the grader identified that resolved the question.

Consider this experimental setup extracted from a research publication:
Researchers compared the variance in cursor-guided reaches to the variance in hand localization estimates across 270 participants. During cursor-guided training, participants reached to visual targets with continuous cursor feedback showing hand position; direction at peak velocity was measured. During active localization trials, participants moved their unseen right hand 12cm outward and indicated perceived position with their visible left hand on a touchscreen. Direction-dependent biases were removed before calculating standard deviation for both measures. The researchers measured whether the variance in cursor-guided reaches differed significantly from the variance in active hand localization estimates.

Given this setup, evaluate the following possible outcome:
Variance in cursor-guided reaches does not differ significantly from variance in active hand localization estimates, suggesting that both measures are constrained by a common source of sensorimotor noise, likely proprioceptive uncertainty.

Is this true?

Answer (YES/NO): NO